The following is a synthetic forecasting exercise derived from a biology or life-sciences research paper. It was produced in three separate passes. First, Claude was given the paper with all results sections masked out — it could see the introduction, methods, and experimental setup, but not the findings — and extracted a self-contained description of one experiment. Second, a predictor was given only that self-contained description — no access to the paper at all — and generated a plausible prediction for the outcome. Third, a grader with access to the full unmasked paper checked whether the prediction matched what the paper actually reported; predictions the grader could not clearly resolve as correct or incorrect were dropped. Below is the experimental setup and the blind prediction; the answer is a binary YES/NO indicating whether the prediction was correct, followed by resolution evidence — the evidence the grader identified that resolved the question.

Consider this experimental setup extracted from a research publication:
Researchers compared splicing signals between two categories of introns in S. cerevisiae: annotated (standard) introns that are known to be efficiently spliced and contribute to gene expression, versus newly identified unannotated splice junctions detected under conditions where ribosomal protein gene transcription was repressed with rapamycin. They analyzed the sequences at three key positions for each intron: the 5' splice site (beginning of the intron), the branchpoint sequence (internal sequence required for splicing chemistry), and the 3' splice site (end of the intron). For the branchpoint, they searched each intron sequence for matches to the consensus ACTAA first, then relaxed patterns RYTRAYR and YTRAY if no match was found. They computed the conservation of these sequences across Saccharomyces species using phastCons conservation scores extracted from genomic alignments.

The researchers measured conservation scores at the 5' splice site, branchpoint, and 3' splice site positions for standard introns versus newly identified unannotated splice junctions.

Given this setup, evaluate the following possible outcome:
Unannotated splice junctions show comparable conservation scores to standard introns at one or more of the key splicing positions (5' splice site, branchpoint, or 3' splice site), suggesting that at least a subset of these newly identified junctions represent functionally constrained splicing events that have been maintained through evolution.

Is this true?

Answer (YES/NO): NO